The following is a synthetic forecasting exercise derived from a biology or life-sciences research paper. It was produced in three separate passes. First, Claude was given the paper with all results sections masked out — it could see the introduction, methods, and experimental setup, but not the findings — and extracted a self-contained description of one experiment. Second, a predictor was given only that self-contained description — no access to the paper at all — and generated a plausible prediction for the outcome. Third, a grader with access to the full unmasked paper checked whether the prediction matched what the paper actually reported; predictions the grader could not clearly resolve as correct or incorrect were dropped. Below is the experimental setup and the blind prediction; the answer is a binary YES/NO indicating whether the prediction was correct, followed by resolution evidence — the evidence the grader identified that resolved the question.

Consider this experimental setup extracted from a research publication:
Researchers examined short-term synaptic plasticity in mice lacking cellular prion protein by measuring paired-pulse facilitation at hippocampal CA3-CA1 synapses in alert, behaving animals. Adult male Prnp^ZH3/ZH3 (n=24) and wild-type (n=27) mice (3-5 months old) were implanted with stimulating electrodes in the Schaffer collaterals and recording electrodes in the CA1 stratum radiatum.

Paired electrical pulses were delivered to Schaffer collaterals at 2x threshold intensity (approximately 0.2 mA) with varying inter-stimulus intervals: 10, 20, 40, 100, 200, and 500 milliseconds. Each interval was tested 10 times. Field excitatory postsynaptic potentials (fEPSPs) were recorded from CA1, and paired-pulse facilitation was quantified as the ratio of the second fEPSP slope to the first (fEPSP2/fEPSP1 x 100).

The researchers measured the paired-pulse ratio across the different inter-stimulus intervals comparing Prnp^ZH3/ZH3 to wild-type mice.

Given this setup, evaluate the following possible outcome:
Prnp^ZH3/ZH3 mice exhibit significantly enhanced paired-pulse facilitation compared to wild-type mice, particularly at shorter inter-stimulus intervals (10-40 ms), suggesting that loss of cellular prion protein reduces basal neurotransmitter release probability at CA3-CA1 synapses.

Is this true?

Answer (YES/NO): NO